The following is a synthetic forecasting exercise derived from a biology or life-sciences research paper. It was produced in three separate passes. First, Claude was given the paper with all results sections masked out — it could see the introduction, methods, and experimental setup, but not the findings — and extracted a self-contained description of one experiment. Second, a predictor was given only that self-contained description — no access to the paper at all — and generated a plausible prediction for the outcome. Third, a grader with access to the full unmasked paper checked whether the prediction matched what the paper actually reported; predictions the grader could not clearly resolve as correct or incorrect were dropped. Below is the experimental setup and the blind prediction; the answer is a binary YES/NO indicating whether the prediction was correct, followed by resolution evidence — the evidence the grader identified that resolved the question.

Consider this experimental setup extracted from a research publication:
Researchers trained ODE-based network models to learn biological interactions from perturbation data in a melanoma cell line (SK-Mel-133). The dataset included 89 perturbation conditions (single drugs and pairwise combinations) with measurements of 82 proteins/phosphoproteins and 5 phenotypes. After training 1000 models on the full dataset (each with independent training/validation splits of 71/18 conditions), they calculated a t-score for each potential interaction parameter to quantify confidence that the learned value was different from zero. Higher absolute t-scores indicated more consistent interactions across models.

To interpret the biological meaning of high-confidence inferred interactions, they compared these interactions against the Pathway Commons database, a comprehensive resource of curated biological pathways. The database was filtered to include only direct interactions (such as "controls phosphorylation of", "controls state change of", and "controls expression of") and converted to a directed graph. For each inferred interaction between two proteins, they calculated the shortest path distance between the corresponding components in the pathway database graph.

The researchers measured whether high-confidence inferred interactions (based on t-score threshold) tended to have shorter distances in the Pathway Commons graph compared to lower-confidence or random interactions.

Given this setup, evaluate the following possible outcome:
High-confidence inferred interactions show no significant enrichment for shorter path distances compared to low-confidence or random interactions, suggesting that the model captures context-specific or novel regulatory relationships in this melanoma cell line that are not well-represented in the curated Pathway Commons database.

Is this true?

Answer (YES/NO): NO